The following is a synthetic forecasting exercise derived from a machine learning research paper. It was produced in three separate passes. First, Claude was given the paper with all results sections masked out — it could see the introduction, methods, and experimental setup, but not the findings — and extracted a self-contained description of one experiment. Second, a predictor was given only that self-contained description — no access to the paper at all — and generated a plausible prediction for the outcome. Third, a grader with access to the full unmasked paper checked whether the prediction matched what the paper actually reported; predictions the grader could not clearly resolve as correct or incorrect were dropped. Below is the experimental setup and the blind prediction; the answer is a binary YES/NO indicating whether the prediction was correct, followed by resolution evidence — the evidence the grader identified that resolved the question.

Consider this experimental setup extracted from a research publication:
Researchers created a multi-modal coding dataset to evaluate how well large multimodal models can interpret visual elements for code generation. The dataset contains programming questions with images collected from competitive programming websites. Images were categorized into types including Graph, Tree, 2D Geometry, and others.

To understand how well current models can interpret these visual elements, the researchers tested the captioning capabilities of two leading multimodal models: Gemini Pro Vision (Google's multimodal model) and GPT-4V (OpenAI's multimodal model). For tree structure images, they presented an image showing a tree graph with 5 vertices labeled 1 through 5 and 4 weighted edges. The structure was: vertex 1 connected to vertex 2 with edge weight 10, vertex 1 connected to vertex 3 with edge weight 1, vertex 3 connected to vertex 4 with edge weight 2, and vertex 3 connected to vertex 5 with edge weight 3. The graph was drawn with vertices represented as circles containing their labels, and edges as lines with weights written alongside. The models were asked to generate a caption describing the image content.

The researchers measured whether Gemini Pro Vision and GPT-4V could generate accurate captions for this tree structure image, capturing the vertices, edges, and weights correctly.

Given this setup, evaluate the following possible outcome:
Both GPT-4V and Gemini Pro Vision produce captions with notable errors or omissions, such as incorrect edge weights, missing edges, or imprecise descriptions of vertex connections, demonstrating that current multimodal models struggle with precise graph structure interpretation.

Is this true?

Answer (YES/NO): NO